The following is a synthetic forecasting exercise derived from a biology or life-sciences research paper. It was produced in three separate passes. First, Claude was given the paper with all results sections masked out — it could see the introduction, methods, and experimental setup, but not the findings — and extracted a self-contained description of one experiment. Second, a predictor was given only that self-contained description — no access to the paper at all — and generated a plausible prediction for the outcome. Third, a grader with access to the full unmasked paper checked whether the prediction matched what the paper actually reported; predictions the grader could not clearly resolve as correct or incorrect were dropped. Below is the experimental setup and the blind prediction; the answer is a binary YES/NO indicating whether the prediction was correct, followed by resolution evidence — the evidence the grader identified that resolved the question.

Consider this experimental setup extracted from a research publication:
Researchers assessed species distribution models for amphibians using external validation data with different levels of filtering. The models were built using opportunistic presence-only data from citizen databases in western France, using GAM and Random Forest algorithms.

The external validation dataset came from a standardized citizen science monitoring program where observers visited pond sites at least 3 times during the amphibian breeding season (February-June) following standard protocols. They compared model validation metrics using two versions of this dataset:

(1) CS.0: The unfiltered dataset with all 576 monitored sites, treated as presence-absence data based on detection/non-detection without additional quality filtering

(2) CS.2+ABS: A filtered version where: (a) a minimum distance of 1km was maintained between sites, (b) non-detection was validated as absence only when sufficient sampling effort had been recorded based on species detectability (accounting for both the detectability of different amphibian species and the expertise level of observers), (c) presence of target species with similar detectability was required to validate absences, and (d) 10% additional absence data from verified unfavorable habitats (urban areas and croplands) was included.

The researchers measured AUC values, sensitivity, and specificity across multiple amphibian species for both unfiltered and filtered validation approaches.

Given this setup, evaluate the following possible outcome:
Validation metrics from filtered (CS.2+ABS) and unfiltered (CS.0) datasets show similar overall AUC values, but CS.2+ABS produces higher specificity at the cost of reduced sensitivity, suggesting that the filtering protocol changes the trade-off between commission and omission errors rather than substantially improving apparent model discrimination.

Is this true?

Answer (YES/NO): YES